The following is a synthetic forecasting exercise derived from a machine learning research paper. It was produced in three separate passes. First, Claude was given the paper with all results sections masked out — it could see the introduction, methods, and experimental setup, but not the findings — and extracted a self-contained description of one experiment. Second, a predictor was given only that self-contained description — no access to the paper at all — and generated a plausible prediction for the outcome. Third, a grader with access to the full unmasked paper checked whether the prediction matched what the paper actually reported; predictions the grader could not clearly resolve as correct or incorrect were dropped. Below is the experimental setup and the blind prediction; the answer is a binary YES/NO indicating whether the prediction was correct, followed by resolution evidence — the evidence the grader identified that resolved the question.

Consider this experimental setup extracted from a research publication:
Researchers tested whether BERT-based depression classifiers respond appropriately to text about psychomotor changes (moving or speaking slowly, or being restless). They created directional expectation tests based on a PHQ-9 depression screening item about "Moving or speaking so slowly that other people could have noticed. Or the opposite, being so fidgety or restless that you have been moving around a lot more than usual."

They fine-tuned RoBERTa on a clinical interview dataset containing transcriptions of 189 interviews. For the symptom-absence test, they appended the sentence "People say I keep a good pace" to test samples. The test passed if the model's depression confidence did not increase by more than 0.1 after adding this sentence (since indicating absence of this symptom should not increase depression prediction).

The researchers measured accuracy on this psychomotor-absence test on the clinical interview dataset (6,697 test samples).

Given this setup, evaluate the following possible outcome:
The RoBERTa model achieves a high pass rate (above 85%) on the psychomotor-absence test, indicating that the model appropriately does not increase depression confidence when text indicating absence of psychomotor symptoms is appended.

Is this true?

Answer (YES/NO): NO